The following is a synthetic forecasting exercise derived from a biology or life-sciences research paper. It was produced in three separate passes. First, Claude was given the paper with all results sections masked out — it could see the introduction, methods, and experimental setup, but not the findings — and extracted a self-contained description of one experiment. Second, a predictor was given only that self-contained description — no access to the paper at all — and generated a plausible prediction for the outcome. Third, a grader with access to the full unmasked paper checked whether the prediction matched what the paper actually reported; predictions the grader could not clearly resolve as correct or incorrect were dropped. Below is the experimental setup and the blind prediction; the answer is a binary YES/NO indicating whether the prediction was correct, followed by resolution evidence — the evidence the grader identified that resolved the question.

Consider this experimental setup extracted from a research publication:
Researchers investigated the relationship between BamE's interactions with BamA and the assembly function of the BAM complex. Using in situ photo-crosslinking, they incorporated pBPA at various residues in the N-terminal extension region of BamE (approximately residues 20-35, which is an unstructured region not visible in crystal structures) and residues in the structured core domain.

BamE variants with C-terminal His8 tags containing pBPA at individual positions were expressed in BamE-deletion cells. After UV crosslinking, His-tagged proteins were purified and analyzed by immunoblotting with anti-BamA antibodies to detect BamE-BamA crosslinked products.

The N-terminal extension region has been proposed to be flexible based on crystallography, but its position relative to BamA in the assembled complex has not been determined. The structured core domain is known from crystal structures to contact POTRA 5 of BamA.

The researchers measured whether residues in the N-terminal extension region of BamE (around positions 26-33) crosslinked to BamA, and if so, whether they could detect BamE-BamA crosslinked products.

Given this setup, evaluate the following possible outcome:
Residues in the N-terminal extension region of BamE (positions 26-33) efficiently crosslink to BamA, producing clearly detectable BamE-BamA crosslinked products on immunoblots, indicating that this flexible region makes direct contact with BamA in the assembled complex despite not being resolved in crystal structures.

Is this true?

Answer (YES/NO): YES